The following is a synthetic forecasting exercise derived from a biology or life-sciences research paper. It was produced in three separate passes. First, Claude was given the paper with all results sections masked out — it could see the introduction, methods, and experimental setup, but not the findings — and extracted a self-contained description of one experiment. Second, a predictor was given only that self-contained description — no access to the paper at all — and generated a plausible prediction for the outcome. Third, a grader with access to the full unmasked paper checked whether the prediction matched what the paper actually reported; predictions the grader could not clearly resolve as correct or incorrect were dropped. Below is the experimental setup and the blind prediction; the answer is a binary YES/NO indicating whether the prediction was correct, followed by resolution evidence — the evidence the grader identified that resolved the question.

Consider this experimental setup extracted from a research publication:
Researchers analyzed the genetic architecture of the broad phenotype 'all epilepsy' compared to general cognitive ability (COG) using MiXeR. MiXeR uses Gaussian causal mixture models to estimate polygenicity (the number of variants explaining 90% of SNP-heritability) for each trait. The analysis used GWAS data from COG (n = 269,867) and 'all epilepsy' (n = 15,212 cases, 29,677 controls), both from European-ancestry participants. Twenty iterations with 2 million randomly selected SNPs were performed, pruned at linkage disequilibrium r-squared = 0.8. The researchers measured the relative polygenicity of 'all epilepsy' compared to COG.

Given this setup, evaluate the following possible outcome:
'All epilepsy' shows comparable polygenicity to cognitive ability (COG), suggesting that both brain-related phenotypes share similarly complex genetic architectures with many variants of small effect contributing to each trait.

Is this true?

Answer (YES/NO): NO